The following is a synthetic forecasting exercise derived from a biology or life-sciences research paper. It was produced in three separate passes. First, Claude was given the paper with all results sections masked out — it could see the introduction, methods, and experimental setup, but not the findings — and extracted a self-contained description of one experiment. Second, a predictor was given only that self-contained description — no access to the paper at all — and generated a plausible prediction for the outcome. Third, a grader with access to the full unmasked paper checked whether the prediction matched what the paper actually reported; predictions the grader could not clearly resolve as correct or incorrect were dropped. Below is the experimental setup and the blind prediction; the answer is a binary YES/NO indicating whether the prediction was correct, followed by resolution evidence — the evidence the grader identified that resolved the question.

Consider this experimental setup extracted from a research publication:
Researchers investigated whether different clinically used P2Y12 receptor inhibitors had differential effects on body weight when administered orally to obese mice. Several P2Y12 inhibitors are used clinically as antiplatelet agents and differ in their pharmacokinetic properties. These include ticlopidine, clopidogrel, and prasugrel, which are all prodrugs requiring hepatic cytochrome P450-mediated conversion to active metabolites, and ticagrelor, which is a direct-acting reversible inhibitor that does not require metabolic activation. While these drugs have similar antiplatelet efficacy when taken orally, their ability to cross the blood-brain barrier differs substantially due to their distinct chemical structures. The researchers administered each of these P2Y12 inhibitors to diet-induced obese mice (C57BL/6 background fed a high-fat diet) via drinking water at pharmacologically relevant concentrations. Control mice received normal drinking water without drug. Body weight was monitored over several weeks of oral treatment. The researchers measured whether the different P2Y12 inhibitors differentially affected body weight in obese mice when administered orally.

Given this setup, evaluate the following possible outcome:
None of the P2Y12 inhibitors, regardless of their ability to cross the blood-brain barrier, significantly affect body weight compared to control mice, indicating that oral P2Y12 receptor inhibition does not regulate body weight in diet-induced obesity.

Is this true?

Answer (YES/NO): NO